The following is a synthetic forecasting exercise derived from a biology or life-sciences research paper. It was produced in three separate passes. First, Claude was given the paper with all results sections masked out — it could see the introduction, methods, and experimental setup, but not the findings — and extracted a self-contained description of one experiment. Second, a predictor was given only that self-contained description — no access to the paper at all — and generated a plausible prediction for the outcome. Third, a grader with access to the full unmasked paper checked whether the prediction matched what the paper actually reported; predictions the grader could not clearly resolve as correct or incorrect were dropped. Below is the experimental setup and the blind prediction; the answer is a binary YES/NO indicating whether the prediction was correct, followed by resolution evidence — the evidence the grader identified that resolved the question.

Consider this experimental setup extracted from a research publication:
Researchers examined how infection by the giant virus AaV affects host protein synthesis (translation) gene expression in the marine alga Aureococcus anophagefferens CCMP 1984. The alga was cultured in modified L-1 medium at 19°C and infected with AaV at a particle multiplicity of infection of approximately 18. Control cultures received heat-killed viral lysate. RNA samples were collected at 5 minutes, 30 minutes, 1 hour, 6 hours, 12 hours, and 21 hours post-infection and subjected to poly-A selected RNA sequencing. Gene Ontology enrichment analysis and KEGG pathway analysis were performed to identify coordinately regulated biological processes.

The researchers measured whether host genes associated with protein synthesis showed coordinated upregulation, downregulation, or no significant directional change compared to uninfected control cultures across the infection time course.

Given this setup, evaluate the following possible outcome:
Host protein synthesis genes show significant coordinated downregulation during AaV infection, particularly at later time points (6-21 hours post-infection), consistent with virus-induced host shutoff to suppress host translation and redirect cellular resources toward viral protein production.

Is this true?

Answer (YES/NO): NO